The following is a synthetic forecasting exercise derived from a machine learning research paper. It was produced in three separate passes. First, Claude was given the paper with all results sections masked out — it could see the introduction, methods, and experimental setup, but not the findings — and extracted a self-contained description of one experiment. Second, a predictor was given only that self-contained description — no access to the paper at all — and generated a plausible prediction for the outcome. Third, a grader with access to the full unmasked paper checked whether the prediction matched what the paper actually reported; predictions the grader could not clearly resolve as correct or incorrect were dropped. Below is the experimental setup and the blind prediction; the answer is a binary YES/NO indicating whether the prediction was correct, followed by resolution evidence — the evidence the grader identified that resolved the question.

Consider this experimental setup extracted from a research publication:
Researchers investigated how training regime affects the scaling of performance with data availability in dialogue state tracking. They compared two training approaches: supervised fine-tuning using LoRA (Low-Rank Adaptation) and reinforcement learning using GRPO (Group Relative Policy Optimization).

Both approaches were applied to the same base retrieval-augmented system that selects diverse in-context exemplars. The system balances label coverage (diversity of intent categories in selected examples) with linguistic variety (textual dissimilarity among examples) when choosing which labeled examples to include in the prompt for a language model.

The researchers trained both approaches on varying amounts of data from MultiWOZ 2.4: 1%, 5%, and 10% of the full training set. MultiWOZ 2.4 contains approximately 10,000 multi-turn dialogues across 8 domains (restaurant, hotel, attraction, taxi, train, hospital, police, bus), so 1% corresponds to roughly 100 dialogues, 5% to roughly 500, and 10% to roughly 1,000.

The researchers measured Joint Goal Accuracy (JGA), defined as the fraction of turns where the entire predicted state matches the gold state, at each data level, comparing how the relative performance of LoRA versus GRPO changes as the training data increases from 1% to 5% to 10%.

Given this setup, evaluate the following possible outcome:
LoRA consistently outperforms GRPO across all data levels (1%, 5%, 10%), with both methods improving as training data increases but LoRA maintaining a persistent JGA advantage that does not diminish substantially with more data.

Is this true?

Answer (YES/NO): NO